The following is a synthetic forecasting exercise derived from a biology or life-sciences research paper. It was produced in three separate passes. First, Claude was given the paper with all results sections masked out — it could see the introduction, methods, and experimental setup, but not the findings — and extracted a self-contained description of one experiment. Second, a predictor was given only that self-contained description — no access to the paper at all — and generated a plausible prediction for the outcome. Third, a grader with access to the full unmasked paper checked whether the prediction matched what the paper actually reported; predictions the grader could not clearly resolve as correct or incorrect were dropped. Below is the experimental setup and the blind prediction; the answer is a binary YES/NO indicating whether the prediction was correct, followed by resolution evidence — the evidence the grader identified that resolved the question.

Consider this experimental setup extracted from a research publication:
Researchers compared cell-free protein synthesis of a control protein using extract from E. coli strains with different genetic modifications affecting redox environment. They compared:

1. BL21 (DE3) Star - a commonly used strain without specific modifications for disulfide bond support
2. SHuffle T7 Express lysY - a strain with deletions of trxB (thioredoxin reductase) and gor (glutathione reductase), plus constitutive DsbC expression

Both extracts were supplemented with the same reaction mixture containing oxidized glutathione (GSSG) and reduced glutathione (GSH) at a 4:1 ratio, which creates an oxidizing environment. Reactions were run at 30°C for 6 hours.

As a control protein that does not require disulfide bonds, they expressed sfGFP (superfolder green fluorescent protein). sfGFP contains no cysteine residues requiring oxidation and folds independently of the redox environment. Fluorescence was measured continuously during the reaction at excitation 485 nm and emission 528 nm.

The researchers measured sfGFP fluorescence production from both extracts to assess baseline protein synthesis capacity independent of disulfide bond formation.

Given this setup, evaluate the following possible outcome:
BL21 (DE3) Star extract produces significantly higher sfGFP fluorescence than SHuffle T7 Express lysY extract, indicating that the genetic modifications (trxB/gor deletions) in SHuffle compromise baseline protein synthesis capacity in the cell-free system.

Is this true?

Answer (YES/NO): YES